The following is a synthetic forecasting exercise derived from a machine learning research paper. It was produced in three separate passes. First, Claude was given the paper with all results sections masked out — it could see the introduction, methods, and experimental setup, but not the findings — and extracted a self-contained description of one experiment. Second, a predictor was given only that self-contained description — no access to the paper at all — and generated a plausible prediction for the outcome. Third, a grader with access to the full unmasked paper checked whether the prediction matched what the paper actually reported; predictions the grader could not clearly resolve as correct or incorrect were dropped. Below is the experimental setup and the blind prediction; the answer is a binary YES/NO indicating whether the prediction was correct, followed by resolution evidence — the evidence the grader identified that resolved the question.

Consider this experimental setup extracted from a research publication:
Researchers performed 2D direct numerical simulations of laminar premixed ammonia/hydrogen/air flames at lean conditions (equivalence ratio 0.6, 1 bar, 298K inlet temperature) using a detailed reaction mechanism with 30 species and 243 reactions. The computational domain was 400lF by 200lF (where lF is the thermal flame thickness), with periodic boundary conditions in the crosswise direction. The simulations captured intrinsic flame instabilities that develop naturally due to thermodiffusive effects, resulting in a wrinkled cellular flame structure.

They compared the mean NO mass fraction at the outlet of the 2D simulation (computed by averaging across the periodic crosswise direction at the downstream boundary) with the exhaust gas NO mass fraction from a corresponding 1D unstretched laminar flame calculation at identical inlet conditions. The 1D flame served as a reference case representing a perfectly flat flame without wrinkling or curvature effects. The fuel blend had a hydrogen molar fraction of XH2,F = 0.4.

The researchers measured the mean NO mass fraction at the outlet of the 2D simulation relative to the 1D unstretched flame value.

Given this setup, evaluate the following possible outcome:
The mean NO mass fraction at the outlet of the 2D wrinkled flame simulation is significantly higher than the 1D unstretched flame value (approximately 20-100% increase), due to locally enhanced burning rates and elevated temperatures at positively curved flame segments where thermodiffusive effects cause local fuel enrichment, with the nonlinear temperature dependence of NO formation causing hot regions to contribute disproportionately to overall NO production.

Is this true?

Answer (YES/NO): NO